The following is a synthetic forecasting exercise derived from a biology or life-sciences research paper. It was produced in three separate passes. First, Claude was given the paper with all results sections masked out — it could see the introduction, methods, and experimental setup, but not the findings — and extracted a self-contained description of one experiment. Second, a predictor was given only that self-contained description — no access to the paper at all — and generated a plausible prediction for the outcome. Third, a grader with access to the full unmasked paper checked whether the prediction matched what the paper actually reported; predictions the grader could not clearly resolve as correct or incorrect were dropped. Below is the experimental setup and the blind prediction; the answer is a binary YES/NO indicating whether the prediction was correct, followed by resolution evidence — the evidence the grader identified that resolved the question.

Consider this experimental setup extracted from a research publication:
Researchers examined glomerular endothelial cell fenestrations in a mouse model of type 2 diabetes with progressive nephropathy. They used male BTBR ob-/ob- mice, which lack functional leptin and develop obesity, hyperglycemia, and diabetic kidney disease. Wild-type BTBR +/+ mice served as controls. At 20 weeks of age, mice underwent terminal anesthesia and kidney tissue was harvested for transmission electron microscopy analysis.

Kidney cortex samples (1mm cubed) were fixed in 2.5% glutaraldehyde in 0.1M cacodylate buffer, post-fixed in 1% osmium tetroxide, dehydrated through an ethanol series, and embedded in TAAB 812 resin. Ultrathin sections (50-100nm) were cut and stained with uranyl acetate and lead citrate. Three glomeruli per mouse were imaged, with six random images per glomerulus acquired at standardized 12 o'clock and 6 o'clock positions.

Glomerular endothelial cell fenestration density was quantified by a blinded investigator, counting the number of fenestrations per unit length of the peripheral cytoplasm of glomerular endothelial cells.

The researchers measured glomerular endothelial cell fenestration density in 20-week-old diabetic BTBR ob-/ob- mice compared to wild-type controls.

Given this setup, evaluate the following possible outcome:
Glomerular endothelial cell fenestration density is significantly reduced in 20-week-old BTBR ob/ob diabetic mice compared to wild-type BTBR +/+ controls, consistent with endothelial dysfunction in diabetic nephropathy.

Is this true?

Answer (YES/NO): YES